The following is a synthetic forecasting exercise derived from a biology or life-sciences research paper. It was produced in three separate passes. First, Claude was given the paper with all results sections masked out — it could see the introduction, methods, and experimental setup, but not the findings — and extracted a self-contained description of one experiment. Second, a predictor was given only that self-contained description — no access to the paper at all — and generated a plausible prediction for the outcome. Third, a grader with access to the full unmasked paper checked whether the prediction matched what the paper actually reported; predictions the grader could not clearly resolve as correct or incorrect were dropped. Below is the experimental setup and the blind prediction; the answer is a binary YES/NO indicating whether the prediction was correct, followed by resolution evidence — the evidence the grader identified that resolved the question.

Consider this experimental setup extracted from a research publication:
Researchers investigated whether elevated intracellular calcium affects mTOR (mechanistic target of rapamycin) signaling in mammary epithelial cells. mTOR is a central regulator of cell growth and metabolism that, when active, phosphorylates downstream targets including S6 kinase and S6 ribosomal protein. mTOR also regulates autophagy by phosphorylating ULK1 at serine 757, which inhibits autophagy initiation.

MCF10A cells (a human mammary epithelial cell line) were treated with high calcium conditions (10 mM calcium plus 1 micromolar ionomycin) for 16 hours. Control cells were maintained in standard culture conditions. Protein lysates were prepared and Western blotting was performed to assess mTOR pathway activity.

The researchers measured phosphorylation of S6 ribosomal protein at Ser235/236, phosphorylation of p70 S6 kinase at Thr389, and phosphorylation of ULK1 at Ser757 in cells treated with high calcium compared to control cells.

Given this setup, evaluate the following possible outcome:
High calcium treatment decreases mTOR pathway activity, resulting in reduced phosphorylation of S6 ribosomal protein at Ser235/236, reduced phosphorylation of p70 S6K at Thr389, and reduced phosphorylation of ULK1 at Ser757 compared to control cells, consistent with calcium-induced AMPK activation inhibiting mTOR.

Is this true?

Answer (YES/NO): NO